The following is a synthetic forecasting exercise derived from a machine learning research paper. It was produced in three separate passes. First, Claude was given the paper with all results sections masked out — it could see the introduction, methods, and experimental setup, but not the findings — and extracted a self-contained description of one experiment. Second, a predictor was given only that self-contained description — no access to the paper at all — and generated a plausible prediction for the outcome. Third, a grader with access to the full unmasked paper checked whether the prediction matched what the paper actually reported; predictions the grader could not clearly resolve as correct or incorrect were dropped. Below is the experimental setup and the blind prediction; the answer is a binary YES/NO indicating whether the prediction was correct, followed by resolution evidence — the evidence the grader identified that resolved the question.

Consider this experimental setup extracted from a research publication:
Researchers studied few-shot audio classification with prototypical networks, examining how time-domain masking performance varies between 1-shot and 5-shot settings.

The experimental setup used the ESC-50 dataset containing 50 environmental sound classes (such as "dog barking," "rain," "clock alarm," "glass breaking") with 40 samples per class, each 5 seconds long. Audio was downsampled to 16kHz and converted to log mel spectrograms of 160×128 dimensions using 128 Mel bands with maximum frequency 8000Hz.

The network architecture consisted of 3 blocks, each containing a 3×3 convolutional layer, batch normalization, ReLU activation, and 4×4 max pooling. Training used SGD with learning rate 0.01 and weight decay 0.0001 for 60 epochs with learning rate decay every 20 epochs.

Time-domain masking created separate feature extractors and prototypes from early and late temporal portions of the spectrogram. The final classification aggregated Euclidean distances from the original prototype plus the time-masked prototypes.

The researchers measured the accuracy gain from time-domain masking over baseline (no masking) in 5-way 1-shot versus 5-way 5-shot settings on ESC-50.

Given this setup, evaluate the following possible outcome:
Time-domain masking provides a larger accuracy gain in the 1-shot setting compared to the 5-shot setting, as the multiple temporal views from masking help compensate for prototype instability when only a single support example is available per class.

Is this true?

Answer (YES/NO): YES